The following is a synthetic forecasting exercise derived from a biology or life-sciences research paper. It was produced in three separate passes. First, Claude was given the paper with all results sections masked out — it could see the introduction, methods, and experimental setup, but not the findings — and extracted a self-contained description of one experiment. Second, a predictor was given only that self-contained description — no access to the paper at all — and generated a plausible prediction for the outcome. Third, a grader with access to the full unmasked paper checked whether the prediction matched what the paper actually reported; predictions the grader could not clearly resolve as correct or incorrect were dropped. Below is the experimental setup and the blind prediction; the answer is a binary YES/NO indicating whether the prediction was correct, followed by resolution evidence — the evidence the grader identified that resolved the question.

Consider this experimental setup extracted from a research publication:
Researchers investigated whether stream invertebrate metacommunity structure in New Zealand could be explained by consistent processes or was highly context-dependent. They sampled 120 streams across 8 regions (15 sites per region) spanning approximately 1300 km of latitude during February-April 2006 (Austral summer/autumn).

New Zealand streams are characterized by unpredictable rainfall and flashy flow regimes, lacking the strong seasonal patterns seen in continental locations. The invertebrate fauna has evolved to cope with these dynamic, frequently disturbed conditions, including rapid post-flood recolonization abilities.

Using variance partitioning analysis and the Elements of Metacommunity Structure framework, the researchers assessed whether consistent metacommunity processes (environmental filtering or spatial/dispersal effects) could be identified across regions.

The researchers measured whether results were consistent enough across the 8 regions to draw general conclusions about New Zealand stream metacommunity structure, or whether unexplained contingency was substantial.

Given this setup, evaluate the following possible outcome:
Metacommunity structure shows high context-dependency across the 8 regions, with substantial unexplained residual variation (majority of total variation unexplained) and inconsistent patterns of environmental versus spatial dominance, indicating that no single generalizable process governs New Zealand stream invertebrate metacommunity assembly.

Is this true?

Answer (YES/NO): YES